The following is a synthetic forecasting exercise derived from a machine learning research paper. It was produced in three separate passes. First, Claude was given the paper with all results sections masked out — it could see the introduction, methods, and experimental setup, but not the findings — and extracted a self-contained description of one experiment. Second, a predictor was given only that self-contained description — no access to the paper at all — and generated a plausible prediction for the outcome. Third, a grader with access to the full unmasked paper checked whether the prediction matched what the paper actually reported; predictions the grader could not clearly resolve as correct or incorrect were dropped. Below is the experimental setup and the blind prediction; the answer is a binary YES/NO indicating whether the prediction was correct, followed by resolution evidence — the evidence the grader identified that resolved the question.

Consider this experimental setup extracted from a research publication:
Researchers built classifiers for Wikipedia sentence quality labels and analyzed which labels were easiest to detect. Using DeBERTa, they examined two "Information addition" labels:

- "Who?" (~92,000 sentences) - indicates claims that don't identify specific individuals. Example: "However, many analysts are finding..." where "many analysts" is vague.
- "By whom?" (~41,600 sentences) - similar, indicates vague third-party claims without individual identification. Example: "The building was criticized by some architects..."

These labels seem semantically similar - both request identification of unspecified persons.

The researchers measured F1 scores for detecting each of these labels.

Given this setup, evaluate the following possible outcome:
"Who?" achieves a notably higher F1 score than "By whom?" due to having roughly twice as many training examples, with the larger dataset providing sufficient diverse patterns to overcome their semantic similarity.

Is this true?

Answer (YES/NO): NO